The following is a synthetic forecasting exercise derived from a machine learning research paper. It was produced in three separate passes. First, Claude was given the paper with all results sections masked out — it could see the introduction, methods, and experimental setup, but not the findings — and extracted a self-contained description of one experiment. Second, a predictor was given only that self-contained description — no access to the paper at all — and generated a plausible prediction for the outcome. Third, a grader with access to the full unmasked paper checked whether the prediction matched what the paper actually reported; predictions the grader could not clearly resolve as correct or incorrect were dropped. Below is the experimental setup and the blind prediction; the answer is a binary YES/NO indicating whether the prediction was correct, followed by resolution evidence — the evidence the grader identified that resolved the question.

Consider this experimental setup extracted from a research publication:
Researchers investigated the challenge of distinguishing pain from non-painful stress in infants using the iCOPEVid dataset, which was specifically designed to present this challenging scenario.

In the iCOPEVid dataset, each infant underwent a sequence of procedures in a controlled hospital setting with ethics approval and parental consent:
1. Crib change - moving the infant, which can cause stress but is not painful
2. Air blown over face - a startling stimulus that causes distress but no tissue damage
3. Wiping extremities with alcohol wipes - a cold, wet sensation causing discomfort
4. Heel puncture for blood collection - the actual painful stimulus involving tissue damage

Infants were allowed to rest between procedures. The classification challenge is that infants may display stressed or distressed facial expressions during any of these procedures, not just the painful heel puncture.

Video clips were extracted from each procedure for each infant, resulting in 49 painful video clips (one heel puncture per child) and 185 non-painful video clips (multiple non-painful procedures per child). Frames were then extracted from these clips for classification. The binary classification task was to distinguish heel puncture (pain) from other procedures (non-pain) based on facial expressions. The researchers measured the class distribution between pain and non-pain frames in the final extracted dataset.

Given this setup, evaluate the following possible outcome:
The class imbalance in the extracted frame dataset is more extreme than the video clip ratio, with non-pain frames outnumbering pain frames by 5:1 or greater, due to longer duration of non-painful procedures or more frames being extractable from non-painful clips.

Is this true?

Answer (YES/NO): NO